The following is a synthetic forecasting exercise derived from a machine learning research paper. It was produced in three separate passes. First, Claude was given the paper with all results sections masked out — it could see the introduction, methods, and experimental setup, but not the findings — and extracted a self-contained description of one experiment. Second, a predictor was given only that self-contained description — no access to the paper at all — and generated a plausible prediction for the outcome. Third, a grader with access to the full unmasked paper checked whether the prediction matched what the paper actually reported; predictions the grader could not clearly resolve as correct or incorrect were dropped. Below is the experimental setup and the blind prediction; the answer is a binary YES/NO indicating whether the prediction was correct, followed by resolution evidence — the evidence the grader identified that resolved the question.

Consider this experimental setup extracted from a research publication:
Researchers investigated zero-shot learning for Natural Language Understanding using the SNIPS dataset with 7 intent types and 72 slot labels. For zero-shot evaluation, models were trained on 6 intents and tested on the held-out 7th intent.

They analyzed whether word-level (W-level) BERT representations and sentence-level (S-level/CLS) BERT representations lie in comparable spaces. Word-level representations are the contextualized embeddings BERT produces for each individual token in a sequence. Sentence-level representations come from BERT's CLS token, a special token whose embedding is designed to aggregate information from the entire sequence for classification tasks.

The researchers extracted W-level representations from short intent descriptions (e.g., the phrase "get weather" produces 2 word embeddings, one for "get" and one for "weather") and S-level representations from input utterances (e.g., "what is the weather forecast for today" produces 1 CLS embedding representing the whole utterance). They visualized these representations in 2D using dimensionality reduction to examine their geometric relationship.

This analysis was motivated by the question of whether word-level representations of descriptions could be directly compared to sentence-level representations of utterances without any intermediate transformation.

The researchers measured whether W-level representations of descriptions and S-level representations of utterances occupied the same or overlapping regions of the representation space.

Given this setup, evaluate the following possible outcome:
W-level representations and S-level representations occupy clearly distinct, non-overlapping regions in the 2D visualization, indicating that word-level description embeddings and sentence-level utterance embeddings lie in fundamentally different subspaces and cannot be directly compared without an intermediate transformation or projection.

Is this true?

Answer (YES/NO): YES